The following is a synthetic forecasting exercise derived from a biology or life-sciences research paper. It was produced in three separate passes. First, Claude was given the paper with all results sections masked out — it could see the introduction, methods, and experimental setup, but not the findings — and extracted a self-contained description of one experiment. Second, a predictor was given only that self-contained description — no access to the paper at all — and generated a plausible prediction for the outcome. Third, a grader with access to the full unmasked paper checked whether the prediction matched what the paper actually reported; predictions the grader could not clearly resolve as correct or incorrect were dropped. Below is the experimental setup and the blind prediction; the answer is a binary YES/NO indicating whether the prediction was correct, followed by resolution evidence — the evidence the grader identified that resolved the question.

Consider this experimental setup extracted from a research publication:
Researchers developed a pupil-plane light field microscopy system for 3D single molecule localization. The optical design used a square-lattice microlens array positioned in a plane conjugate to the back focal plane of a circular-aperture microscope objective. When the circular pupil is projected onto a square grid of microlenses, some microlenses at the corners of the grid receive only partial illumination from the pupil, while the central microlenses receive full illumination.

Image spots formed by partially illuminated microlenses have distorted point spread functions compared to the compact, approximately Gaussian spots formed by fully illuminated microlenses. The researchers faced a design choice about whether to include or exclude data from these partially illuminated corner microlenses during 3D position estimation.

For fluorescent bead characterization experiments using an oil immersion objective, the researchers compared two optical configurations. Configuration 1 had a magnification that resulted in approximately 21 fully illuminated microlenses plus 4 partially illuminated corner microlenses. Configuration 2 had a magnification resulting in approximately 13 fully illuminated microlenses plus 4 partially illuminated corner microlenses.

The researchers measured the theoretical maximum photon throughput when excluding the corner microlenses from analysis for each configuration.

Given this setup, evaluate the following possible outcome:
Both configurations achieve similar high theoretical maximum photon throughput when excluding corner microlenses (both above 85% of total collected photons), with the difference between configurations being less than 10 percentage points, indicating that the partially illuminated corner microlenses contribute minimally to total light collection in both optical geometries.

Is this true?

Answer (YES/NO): NO